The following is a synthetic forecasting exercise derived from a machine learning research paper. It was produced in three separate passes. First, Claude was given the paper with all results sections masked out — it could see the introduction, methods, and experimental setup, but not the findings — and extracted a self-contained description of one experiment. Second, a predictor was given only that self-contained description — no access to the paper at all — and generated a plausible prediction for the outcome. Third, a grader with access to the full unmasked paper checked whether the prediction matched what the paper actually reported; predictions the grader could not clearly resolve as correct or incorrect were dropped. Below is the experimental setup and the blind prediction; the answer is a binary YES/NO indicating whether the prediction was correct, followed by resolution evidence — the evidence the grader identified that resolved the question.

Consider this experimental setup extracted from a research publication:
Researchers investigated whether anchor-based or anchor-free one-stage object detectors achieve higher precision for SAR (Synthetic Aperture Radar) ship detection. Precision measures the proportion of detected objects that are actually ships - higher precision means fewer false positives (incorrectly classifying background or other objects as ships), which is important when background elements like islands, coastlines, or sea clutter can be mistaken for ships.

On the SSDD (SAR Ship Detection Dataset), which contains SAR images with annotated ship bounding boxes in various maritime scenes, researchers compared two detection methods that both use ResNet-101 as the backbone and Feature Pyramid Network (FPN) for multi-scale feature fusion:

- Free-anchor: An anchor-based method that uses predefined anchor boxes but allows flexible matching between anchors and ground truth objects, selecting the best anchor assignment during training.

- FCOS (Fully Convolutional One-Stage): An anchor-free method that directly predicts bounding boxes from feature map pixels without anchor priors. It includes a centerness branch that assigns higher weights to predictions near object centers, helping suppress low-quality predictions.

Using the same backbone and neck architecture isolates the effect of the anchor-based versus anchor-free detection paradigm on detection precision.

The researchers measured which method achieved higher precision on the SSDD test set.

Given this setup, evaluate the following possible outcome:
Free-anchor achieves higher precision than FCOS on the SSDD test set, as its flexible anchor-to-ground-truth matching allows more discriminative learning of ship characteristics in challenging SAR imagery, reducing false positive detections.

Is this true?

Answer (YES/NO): NO